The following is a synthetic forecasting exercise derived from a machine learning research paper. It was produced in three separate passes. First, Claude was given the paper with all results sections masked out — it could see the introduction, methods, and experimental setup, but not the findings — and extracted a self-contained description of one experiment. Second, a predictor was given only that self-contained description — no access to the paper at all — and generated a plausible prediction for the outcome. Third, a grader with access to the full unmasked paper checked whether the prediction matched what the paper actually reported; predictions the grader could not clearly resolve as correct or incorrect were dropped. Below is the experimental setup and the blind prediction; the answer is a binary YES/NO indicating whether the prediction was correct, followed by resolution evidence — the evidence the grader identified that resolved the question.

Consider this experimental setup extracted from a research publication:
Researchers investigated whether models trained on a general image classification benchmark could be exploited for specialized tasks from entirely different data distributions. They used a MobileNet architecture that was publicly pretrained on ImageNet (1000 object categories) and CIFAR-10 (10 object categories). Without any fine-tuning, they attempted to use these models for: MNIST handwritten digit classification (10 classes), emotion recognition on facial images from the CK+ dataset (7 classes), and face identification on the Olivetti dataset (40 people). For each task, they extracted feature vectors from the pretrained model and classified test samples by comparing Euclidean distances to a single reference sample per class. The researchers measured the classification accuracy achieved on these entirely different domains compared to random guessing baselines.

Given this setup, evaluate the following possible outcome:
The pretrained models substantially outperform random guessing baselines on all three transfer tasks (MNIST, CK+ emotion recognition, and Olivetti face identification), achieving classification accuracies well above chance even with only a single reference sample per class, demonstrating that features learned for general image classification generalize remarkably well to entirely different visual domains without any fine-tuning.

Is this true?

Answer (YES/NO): YES